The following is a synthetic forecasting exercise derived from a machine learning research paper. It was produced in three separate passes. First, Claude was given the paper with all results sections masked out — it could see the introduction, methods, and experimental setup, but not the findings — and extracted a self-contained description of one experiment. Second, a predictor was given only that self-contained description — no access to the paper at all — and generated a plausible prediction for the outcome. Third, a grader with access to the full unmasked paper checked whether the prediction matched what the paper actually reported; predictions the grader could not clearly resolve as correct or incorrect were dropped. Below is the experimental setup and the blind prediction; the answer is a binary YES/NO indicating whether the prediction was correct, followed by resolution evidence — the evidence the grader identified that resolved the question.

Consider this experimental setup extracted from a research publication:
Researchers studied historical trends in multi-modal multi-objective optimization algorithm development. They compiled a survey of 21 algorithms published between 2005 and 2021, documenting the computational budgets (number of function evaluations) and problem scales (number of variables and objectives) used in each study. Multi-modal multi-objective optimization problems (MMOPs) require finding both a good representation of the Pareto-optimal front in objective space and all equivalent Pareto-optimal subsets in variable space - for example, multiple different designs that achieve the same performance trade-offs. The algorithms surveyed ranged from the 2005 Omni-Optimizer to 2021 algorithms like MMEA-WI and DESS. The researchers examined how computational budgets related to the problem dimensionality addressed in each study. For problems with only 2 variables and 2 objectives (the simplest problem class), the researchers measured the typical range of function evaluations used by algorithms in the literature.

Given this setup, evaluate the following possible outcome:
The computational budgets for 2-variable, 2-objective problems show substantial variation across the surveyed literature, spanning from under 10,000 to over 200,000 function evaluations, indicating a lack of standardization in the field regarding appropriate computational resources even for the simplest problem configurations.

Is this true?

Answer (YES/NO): NO